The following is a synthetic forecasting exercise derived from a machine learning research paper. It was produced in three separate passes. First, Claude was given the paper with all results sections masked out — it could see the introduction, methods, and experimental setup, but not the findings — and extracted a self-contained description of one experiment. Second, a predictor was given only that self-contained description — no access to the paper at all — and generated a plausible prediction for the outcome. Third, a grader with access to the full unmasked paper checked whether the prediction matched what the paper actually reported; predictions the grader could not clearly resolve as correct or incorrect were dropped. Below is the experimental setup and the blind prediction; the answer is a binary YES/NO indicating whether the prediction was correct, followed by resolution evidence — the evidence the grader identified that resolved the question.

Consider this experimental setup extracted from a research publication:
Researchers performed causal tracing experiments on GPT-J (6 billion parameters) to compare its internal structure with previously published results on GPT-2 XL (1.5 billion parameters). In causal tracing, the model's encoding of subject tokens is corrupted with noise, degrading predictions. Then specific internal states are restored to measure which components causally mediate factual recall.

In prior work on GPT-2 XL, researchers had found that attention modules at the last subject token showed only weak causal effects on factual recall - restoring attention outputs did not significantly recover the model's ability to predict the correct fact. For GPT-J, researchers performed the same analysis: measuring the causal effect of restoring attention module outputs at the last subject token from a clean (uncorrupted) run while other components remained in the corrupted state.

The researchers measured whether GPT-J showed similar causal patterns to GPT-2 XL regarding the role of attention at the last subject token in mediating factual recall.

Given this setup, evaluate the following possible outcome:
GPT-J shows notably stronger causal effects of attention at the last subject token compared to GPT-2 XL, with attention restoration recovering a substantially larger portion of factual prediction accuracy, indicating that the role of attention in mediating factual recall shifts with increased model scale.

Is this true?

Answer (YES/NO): NO